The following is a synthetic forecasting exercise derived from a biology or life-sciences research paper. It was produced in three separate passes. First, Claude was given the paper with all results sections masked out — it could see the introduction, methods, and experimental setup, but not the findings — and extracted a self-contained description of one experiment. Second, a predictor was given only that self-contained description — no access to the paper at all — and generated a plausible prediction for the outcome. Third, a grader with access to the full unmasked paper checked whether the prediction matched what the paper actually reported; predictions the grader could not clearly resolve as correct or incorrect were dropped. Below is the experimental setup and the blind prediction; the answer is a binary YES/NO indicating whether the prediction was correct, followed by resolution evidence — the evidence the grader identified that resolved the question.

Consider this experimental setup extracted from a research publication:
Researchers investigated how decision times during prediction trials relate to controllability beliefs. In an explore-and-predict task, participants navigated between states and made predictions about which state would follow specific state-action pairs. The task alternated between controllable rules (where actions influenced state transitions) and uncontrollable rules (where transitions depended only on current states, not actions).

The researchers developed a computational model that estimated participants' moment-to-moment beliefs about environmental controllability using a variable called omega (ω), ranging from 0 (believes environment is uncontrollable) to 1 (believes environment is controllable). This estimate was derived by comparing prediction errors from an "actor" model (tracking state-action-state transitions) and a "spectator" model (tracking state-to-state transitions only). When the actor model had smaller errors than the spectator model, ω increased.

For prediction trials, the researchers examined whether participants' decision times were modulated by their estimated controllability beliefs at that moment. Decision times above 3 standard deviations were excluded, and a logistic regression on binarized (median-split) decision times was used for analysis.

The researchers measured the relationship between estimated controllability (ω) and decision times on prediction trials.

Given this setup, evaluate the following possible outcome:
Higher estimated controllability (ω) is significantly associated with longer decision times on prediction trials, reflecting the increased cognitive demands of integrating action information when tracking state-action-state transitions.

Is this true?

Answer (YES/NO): YES